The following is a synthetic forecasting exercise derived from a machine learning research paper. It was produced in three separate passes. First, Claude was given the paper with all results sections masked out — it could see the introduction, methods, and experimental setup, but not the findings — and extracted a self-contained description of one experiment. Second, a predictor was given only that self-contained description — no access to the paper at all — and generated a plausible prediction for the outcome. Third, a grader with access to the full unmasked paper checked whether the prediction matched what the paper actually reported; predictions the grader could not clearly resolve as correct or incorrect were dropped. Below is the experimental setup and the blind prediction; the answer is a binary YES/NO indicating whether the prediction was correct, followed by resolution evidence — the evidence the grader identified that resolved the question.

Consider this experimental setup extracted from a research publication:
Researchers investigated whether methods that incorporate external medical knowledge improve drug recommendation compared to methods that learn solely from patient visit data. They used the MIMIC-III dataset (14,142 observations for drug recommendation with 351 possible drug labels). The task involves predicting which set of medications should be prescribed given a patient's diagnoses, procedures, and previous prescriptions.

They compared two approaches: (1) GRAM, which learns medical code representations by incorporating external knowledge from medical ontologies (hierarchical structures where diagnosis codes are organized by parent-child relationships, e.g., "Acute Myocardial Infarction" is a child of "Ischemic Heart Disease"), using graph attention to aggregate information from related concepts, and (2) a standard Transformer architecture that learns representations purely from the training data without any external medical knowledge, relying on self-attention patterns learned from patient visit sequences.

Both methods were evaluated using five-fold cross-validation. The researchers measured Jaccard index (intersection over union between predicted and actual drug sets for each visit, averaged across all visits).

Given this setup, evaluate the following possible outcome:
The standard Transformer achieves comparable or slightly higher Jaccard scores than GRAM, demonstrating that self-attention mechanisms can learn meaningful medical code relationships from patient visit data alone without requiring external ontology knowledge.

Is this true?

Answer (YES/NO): NO